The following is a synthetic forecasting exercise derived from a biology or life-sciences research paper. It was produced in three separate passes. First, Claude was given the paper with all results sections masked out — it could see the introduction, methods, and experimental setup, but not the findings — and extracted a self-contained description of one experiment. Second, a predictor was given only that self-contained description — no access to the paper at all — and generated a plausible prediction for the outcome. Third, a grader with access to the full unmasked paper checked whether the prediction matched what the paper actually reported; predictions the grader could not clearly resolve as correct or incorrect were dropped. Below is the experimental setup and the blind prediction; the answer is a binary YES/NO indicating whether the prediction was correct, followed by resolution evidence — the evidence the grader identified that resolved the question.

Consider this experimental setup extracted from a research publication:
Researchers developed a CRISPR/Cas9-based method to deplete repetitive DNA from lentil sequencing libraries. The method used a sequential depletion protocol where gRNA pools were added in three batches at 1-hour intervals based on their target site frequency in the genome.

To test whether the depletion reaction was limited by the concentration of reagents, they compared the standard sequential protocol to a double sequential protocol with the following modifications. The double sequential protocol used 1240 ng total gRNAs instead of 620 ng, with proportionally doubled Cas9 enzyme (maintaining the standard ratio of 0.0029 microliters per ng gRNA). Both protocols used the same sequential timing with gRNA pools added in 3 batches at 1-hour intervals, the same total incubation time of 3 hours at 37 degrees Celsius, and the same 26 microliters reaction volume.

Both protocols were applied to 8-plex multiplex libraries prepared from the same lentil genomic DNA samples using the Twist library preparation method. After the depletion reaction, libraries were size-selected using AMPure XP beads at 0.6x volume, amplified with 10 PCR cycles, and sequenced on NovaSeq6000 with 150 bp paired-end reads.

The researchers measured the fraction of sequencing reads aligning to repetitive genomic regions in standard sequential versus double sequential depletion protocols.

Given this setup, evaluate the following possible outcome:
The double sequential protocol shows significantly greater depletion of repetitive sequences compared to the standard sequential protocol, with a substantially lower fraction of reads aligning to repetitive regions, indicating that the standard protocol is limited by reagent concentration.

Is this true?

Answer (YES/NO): NO